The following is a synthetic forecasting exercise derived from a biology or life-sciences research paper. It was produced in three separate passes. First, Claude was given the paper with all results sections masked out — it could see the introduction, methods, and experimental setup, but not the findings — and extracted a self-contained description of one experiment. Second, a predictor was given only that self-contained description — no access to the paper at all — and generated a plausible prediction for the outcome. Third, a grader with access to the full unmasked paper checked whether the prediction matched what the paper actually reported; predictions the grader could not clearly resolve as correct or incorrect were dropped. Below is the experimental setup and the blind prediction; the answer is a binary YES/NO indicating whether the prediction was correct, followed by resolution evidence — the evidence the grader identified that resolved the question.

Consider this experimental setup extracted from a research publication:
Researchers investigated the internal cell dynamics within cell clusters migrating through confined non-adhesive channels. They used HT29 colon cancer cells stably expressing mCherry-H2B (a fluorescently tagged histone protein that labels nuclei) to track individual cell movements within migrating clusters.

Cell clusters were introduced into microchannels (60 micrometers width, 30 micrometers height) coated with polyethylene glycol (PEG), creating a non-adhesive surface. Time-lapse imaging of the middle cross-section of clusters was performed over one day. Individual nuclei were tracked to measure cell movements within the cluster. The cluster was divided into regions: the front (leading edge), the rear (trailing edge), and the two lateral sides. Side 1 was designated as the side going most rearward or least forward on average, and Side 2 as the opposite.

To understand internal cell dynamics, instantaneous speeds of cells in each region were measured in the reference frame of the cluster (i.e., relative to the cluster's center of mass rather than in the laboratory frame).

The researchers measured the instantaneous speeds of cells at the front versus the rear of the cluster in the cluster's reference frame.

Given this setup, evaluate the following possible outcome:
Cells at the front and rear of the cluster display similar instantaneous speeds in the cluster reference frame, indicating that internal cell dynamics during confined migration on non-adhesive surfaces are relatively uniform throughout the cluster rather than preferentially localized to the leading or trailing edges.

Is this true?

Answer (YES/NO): YES